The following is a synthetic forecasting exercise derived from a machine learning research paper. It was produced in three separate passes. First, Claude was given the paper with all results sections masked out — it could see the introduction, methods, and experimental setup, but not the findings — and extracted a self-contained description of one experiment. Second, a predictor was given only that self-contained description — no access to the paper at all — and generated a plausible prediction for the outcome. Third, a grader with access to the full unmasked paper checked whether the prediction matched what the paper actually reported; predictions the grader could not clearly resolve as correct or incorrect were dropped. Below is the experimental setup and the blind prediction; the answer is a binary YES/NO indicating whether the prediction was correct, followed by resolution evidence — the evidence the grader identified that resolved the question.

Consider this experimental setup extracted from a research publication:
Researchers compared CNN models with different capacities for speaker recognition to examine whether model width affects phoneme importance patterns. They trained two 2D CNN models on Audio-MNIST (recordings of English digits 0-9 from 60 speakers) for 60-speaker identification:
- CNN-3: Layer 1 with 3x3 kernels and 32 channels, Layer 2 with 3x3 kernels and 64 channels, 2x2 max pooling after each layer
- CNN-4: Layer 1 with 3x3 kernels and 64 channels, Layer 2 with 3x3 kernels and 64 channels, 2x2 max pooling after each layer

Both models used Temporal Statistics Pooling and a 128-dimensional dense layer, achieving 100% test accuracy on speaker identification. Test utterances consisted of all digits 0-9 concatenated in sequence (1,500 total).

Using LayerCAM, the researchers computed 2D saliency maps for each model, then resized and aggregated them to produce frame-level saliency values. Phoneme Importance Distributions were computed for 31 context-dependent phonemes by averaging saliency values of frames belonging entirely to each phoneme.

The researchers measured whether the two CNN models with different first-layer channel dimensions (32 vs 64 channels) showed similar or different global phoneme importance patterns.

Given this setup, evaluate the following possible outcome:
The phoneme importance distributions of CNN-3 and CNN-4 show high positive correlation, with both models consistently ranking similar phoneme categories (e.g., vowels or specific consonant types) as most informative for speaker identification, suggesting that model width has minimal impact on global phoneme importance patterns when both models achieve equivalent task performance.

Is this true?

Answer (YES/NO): YES